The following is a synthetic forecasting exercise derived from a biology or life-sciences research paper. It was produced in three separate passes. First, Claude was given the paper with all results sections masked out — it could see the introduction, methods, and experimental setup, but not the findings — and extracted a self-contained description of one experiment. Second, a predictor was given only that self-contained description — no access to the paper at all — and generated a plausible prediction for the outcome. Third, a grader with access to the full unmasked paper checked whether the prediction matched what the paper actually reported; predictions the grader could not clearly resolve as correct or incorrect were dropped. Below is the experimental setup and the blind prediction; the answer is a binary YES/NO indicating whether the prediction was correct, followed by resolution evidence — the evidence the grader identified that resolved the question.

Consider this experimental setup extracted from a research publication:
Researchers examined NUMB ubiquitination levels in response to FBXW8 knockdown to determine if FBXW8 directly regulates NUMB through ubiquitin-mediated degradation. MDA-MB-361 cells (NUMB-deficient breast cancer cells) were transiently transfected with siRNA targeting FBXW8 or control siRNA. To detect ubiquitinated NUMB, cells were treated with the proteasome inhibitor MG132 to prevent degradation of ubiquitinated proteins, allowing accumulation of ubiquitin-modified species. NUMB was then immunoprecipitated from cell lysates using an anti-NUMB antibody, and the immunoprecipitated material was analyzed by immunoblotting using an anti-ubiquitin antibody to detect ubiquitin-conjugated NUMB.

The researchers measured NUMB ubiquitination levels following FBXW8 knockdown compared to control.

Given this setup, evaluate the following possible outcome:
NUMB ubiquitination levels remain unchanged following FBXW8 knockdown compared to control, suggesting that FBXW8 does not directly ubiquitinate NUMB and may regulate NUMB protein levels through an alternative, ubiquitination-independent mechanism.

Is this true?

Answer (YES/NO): NO